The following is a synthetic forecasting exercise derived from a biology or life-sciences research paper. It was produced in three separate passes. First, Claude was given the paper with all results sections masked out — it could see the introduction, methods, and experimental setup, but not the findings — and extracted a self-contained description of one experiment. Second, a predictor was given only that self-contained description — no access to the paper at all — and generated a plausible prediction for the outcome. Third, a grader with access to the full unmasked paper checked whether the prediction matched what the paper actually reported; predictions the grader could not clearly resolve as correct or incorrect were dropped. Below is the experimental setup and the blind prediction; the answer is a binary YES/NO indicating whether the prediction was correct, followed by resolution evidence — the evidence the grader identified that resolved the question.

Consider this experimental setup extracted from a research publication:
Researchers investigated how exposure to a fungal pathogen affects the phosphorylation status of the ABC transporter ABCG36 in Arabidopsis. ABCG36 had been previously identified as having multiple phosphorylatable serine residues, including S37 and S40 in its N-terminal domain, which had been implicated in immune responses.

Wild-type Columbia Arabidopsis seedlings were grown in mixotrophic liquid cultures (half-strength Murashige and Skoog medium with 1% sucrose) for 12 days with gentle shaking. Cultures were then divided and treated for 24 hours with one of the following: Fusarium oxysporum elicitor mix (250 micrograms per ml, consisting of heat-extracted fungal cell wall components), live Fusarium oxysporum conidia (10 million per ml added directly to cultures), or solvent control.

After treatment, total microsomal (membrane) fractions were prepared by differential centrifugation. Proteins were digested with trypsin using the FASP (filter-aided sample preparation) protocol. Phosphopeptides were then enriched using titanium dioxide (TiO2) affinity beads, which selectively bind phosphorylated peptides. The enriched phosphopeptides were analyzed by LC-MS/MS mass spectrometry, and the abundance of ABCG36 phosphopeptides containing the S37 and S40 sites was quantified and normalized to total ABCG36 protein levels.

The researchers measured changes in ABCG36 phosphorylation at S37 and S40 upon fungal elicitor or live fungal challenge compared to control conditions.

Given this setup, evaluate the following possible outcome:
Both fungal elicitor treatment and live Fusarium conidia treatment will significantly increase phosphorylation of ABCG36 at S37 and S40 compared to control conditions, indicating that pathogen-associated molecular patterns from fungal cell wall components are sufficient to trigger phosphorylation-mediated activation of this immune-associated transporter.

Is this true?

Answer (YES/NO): NO